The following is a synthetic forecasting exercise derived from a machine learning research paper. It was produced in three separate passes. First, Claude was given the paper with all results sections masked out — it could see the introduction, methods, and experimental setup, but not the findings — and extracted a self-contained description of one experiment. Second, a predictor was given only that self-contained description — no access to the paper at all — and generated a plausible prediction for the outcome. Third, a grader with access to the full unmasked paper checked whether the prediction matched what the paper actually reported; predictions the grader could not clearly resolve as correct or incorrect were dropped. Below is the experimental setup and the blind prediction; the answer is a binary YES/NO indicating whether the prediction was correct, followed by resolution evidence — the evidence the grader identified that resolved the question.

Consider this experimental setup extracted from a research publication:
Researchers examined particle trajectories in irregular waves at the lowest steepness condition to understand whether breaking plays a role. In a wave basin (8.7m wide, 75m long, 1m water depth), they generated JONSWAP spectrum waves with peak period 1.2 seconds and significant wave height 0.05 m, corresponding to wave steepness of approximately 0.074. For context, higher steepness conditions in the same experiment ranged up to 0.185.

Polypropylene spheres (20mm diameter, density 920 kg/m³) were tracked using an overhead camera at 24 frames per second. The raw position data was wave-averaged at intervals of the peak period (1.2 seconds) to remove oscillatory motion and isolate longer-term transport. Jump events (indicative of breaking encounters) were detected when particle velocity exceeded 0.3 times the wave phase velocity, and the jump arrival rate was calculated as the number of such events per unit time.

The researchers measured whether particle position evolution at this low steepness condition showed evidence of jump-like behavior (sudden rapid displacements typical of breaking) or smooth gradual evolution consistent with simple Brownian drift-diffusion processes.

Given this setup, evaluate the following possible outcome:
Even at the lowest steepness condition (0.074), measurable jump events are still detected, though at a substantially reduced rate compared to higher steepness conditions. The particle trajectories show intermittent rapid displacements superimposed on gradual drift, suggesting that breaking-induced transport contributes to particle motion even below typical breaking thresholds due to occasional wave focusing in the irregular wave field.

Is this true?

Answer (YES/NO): NO